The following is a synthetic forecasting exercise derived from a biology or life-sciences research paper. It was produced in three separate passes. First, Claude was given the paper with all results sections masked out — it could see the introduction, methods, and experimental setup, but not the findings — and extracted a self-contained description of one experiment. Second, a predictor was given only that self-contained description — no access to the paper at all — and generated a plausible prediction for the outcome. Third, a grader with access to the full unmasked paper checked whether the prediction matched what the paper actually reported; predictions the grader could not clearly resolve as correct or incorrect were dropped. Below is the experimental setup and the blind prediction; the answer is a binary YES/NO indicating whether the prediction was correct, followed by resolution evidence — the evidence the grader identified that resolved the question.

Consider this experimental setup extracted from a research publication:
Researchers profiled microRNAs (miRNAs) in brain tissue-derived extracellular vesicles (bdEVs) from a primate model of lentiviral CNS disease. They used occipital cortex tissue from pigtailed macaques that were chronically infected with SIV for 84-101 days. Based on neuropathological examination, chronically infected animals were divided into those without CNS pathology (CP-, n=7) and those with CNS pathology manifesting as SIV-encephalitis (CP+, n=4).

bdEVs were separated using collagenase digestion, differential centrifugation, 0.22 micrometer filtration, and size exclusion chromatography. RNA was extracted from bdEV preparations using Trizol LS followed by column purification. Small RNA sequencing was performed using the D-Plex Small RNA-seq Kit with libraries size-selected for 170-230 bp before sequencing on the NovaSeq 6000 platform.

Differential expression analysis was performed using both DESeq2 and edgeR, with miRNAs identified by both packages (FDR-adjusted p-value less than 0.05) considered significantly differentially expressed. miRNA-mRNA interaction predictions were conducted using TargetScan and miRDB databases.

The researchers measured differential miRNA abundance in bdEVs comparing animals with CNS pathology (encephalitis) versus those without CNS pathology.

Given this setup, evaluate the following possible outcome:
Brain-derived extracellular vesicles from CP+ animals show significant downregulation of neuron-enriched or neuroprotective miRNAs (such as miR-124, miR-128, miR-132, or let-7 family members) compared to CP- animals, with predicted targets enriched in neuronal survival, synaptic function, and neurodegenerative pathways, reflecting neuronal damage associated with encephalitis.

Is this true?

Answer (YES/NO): NO